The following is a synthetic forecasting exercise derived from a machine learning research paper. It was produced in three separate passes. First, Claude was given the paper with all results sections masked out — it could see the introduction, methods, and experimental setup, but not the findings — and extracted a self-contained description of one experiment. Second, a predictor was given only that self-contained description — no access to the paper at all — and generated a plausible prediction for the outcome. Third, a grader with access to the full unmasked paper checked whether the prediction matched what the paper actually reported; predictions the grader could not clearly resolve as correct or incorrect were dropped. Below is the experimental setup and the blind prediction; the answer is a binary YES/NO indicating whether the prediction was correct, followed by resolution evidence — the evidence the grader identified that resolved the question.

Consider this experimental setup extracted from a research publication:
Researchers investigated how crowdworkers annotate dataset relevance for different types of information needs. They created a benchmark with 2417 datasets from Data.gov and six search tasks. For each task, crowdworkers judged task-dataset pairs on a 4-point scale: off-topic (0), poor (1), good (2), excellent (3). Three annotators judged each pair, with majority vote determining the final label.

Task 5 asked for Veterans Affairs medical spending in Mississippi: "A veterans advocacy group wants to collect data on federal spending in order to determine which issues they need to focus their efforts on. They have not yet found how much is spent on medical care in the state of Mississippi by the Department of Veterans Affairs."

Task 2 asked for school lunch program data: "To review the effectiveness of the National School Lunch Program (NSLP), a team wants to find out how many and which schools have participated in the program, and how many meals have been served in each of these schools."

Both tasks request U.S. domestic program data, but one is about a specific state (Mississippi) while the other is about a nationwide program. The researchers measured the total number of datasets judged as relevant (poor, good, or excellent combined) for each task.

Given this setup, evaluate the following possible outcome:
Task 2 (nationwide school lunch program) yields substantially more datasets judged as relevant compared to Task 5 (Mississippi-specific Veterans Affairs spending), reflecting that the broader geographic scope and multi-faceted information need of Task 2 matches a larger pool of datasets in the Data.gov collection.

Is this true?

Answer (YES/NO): YES